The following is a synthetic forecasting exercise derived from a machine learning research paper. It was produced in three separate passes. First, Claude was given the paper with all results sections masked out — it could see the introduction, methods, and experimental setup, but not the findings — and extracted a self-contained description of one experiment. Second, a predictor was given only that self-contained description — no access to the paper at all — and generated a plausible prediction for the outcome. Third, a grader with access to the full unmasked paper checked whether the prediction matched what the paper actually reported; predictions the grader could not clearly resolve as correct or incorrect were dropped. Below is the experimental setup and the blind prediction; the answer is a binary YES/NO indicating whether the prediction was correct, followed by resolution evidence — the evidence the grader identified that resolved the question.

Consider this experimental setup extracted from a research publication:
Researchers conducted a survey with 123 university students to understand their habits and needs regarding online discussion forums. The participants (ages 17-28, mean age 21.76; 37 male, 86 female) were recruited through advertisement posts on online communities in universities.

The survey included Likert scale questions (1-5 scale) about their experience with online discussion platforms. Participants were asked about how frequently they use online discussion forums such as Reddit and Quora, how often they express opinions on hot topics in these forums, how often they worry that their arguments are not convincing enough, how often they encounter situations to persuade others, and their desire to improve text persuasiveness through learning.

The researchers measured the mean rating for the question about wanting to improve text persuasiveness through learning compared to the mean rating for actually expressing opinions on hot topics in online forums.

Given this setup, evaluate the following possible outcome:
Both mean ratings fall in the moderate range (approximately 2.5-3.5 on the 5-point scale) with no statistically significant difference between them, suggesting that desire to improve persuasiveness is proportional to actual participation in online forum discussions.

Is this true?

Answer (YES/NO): NO